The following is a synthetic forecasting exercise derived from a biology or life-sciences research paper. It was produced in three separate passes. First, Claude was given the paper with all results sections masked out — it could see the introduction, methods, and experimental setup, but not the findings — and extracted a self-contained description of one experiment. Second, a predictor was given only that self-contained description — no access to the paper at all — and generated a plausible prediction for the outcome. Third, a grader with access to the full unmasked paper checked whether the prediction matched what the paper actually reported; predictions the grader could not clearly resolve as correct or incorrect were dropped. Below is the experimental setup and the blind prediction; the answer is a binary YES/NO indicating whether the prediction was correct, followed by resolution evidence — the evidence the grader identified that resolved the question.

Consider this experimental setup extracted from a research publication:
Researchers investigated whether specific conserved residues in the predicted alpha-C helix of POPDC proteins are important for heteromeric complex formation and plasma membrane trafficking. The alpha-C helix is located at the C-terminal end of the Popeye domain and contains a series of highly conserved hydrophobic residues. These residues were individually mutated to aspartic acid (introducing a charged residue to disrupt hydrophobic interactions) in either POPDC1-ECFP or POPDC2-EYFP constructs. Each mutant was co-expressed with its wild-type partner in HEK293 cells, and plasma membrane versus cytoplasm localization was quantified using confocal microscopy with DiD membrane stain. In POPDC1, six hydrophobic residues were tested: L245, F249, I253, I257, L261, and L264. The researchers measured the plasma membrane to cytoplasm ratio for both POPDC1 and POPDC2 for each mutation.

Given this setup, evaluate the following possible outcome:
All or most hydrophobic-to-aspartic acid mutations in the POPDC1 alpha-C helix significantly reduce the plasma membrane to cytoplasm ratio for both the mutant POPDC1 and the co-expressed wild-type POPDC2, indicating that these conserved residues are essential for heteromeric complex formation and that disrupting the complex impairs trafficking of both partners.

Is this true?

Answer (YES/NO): NO